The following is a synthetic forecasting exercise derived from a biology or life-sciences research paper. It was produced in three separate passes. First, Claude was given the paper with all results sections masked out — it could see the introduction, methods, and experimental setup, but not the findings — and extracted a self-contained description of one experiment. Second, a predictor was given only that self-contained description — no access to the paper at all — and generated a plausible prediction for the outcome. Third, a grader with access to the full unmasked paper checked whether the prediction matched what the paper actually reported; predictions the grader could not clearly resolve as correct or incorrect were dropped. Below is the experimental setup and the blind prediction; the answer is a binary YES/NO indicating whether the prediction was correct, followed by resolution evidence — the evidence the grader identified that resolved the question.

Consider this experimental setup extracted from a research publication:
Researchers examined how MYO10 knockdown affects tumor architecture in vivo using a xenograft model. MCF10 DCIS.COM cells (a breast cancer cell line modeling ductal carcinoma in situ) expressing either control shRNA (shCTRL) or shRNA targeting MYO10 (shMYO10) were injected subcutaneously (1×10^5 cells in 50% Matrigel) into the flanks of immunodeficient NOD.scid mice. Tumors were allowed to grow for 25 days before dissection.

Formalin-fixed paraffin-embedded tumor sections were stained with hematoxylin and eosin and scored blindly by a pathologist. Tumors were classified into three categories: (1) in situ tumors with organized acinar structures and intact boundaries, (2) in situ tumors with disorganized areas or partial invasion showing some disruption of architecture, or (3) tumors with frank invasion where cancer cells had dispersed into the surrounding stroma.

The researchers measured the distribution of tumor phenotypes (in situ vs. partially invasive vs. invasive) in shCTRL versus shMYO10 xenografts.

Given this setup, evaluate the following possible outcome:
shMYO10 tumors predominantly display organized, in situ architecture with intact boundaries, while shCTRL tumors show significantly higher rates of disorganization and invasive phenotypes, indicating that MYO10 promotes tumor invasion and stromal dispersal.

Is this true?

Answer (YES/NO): NO